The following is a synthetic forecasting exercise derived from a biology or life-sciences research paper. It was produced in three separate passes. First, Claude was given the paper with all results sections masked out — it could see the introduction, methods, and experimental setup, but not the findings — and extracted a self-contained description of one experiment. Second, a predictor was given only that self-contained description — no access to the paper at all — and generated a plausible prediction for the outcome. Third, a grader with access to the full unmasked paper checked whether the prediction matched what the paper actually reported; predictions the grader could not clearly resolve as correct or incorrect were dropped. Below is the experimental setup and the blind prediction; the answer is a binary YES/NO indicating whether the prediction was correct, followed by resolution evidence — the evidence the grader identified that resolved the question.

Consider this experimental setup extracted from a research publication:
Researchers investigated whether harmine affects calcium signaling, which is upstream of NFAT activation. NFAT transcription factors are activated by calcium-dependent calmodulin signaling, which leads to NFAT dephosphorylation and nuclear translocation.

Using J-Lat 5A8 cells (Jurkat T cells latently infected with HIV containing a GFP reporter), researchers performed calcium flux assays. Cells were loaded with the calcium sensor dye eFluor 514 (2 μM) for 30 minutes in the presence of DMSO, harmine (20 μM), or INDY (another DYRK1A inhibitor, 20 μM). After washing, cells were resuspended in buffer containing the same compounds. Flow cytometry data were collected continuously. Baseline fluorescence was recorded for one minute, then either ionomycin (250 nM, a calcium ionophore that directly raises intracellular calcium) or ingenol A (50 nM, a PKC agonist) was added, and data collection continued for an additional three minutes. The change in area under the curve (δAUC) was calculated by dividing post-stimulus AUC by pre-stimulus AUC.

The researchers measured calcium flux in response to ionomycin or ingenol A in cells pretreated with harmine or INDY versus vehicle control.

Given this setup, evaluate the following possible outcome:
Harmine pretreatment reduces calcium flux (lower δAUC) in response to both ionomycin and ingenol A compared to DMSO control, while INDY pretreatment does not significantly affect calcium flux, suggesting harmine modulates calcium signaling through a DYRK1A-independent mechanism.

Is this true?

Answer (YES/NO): NO